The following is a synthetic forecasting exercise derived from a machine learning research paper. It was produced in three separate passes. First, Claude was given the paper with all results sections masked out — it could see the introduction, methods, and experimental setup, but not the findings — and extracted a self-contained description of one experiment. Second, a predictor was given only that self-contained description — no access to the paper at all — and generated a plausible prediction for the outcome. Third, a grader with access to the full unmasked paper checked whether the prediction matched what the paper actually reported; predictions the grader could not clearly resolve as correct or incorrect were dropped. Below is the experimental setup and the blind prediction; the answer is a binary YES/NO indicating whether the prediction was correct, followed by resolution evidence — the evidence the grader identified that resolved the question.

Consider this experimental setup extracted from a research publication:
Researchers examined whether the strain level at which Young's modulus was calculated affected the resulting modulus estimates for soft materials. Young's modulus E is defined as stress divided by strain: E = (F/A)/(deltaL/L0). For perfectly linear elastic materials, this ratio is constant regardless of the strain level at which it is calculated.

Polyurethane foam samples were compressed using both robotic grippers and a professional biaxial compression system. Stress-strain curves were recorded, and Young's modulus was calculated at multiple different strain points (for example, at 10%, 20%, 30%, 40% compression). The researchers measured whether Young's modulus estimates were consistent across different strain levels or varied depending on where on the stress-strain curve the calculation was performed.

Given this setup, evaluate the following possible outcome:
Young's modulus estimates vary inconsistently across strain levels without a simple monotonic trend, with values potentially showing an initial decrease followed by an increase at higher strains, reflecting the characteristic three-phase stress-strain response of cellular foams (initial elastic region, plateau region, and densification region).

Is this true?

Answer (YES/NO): NO